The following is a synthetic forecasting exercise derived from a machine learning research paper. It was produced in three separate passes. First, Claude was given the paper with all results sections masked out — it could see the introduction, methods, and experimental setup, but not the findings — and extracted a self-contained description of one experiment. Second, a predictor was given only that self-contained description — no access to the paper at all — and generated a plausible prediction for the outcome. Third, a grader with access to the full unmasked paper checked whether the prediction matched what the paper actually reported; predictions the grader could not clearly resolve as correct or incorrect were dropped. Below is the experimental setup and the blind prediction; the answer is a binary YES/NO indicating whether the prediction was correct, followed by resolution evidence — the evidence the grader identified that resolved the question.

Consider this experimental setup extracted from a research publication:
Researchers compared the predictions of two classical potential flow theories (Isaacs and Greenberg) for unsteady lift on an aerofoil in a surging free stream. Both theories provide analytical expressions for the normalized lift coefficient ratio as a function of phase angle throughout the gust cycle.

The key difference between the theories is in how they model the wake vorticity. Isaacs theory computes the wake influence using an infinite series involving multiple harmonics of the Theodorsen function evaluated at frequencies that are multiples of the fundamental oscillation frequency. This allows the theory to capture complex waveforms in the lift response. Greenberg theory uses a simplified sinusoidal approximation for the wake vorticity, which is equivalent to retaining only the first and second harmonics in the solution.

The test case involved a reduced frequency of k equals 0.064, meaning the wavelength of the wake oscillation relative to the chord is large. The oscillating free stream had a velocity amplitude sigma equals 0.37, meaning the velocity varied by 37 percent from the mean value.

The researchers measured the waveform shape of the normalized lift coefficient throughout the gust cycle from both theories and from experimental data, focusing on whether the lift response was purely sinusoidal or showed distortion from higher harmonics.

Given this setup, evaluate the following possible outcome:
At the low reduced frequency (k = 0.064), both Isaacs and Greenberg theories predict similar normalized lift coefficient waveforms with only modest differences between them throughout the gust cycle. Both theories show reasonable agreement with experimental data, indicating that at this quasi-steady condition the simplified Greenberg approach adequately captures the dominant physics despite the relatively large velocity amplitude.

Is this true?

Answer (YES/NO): NO